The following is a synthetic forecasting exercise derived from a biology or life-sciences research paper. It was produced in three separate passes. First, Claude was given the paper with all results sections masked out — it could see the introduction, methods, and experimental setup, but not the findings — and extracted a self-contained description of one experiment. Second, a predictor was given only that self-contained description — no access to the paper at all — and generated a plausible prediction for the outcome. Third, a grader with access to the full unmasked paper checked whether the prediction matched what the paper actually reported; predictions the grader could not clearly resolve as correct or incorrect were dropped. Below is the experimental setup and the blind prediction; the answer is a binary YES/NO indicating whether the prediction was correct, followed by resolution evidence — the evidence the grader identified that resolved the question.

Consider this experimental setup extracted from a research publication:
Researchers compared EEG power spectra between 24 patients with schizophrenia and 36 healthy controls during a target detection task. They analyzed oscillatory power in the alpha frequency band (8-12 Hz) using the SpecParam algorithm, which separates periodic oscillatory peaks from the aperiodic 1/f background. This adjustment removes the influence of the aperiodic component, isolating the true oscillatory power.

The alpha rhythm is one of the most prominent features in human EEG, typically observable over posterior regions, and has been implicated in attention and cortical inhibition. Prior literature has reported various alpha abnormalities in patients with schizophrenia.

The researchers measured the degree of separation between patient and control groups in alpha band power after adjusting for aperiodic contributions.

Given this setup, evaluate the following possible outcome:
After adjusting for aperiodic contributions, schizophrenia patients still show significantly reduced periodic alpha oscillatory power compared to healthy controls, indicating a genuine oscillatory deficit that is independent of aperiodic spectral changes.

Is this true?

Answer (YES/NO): NO